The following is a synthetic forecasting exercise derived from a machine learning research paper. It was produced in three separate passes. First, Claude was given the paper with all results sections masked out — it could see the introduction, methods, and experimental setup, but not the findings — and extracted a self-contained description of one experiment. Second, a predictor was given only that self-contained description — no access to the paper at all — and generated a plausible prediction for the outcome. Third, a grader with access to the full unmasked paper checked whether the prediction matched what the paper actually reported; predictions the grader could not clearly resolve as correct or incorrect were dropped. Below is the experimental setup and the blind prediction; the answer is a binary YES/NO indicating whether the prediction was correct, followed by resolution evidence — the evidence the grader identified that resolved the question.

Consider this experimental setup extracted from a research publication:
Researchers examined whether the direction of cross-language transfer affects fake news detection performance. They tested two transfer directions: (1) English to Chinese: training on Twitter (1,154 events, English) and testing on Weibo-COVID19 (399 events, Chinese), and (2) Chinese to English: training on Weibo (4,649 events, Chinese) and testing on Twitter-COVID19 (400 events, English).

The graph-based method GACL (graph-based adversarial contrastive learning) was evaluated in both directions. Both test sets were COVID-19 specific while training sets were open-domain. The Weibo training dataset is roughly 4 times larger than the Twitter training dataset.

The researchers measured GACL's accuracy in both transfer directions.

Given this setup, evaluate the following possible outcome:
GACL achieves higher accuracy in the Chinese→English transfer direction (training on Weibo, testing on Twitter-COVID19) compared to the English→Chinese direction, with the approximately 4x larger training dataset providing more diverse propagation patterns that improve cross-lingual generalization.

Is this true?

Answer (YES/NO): YES